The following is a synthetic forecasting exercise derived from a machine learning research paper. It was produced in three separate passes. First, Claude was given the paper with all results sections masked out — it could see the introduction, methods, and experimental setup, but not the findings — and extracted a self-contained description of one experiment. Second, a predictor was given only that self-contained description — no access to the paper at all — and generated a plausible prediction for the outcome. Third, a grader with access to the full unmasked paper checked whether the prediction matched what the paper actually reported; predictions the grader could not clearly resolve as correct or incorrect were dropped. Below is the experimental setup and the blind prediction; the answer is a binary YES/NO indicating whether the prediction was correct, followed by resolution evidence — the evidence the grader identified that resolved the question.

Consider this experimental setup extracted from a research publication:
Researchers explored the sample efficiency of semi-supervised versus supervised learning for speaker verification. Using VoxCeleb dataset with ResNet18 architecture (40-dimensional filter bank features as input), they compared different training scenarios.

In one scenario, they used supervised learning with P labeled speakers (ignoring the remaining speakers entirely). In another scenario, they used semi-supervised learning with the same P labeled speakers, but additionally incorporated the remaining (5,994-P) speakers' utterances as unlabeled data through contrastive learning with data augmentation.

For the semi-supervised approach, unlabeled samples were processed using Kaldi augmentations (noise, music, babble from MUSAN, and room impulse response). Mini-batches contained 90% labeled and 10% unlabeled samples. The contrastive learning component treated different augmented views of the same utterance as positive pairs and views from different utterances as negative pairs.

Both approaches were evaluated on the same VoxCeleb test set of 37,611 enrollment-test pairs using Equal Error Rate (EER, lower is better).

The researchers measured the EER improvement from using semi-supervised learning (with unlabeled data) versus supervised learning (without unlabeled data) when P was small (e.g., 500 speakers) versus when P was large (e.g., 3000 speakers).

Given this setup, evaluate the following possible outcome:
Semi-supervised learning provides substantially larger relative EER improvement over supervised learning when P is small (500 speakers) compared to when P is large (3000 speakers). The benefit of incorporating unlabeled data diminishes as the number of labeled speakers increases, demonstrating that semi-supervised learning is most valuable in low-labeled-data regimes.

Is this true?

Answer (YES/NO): YES